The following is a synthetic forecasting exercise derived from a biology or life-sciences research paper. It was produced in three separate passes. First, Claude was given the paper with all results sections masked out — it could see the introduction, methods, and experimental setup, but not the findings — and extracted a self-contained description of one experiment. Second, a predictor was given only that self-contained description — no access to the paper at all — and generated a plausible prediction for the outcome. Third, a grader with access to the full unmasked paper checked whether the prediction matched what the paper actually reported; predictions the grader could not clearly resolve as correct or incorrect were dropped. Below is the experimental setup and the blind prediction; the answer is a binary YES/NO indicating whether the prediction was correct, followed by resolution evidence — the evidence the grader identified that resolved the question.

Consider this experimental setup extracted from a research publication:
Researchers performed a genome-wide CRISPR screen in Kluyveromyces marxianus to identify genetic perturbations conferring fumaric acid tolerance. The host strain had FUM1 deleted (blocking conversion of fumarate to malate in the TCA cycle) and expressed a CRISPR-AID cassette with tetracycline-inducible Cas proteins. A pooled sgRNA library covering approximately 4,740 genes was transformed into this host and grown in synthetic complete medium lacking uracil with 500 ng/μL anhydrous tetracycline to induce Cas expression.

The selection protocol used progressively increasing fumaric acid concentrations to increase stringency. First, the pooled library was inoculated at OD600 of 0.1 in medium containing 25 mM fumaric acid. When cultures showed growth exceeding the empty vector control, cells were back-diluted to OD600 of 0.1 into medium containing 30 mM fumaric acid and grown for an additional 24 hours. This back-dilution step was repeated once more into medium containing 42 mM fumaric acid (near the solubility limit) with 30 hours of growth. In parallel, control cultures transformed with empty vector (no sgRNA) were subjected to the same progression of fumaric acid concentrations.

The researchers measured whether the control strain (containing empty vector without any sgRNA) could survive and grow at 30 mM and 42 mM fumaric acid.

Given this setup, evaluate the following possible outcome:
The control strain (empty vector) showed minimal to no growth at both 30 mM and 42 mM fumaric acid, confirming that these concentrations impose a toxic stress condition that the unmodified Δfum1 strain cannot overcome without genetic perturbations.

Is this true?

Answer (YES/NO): YES